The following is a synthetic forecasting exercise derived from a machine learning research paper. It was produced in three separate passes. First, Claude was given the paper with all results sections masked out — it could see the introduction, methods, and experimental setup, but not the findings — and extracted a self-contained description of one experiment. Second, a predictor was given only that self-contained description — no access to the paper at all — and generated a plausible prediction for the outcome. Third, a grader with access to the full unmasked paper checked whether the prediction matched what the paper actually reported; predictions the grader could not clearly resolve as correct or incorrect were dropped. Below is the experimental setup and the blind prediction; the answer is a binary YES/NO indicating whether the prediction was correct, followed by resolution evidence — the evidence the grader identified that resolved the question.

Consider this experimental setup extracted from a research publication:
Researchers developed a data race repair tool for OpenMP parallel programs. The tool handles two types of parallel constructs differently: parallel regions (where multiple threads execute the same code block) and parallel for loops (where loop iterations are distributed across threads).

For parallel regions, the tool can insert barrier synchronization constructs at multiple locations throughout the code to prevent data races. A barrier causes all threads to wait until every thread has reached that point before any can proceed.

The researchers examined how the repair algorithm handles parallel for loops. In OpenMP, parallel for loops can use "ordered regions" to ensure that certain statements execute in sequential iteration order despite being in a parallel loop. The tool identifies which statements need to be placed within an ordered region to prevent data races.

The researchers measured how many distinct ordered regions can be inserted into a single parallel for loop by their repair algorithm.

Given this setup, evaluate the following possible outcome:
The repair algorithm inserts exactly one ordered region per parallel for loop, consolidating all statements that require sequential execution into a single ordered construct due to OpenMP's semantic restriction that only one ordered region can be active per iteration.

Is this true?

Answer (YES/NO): YES